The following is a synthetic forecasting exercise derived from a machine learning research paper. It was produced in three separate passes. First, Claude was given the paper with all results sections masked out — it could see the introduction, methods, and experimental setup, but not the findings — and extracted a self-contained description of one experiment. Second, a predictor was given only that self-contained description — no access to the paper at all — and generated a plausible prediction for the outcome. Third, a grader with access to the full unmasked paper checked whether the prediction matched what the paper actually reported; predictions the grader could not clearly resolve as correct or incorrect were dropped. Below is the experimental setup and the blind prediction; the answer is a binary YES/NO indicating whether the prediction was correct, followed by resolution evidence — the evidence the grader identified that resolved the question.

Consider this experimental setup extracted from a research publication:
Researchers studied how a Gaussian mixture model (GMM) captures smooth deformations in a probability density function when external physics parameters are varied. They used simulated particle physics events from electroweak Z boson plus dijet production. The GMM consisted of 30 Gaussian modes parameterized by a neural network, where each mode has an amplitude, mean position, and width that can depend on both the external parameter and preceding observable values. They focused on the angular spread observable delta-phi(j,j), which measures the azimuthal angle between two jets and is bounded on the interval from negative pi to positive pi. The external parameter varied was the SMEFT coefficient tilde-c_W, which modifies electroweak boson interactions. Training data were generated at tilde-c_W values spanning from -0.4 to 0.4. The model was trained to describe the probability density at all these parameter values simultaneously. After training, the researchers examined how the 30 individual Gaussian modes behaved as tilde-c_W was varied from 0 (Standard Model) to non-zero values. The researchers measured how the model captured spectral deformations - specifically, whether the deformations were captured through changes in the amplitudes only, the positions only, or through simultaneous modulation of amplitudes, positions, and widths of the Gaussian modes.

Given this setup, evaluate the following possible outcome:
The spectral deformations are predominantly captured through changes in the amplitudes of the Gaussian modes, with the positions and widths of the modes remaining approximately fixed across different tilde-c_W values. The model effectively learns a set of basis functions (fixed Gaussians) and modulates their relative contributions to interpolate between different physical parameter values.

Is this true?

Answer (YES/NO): NO